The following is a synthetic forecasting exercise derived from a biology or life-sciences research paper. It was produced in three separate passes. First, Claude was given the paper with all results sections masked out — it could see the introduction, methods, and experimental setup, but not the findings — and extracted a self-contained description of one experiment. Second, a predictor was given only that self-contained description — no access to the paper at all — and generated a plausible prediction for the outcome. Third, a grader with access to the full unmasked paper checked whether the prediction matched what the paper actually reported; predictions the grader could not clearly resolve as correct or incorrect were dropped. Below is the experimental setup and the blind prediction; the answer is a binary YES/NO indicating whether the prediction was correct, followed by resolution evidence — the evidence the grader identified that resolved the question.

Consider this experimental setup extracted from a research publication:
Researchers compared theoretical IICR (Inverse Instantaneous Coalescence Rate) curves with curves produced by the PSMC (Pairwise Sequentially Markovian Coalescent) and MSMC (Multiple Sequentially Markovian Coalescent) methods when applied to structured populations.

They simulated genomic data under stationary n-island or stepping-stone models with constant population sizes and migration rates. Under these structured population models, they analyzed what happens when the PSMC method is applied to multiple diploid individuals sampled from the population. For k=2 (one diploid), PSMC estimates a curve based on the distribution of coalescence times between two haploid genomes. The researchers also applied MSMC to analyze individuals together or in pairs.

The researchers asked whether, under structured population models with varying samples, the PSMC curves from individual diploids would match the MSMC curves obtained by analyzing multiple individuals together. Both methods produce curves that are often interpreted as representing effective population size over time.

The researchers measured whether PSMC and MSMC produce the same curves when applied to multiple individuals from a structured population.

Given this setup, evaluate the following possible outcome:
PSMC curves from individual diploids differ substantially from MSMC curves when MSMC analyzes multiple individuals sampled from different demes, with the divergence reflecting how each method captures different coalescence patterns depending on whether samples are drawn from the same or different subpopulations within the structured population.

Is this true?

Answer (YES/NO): YES